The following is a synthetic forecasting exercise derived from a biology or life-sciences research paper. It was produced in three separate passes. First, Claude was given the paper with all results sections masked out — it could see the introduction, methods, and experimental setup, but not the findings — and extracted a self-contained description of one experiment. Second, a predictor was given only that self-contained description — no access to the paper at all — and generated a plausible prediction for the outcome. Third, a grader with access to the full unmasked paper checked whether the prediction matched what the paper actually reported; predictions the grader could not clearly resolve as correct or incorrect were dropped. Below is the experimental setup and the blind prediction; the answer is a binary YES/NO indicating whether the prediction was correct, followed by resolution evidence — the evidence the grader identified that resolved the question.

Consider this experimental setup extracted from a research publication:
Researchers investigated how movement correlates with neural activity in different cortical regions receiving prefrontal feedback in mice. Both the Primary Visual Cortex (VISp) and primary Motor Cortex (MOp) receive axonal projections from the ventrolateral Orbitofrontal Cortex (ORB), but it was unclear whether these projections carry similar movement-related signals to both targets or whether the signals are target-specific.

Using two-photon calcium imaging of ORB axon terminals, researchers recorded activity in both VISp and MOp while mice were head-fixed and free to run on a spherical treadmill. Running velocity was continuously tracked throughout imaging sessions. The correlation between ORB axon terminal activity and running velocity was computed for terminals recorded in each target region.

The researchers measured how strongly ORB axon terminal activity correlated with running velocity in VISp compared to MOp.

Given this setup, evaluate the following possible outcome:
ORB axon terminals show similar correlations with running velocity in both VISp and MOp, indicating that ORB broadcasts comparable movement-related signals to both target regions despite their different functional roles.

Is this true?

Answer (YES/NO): NO